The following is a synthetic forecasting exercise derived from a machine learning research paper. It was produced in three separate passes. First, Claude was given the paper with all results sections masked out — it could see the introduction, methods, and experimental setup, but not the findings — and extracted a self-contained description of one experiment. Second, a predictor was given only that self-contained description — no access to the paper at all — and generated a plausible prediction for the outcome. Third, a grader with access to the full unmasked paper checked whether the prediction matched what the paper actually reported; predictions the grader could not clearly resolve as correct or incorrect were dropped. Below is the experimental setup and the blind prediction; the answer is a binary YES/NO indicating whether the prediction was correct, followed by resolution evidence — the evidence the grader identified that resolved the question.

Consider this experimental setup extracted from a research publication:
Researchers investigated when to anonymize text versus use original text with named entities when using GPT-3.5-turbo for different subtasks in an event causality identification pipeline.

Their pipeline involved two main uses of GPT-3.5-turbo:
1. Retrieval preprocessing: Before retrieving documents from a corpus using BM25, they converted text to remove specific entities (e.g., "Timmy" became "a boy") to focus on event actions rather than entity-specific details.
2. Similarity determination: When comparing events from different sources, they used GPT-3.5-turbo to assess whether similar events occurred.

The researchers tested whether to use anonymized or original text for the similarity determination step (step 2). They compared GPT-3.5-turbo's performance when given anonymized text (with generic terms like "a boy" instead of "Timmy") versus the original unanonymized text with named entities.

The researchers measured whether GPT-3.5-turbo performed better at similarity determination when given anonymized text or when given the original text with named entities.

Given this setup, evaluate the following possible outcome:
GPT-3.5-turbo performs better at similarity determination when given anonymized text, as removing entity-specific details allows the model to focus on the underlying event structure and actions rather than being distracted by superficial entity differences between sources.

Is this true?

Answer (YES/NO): NO